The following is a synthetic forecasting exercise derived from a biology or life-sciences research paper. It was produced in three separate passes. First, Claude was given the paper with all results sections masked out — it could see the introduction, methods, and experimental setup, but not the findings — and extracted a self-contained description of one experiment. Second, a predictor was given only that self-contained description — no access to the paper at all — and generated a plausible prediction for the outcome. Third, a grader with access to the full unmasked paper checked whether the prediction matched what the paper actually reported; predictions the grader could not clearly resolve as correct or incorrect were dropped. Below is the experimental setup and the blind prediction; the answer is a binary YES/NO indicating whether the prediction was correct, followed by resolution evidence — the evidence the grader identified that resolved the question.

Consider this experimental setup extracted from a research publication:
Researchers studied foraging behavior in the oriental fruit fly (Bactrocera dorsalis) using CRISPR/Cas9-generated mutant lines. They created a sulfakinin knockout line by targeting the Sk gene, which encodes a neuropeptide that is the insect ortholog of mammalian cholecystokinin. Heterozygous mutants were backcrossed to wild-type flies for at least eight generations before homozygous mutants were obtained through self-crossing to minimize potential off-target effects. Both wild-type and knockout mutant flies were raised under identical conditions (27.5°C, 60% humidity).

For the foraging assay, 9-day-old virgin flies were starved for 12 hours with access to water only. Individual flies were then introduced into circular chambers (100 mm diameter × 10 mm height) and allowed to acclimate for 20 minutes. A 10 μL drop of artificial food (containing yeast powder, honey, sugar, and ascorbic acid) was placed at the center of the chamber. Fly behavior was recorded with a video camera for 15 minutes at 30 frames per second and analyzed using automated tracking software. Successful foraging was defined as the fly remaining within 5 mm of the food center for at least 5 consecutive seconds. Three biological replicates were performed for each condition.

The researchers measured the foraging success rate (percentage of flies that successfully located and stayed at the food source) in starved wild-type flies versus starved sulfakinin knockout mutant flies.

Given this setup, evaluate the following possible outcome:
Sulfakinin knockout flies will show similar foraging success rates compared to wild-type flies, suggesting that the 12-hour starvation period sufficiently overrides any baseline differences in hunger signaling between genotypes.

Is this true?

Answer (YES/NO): NO